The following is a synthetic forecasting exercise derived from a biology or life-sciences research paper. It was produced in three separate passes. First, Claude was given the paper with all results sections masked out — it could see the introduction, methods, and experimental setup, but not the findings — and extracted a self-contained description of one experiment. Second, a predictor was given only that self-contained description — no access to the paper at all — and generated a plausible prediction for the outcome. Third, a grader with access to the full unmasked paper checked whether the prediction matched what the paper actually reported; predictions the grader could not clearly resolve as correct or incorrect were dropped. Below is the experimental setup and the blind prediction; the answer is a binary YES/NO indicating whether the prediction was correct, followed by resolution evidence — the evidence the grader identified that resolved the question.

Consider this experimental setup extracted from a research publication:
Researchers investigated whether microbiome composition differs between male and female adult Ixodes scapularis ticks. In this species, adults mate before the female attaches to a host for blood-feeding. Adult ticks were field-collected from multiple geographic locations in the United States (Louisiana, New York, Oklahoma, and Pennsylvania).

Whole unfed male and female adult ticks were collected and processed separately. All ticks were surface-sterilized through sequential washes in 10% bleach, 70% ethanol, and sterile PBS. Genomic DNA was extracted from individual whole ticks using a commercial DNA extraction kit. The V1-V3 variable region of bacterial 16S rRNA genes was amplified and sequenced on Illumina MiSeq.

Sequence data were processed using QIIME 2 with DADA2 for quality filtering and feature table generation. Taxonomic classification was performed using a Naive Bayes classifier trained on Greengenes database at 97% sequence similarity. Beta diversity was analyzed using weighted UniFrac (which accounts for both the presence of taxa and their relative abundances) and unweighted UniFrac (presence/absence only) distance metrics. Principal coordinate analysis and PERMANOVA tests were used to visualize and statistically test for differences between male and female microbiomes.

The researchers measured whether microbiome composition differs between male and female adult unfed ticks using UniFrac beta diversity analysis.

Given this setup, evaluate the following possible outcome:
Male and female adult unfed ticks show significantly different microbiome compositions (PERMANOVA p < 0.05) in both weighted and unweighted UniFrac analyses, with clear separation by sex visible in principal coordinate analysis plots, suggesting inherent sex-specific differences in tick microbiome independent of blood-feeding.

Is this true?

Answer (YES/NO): NO